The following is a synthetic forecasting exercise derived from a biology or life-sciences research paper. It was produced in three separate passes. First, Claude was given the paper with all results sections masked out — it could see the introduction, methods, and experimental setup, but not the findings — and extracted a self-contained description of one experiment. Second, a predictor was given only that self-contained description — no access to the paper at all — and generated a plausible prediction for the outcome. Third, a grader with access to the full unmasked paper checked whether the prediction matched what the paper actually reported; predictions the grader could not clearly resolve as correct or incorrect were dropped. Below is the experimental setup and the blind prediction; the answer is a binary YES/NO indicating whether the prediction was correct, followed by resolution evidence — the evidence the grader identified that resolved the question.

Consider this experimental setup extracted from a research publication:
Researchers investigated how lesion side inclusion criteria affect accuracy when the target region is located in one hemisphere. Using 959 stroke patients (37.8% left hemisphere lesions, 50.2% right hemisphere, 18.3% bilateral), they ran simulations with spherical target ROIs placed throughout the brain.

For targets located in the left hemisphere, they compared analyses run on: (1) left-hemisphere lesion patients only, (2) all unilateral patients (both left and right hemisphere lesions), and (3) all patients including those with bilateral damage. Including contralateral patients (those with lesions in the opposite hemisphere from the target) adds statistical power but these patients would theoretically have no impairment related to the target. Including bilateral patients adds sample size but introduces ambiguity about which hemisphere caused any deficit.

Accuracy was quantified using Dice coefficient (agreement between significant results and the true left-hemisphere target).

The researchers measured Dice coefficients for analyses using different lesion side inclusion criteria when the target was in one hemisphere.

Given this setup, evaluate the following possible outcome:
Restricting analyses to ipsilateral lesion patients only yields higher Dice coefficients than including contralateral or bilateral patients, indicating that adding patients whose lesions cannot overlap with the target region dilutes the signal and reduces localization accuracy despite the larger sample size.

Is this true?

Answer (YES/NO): NO